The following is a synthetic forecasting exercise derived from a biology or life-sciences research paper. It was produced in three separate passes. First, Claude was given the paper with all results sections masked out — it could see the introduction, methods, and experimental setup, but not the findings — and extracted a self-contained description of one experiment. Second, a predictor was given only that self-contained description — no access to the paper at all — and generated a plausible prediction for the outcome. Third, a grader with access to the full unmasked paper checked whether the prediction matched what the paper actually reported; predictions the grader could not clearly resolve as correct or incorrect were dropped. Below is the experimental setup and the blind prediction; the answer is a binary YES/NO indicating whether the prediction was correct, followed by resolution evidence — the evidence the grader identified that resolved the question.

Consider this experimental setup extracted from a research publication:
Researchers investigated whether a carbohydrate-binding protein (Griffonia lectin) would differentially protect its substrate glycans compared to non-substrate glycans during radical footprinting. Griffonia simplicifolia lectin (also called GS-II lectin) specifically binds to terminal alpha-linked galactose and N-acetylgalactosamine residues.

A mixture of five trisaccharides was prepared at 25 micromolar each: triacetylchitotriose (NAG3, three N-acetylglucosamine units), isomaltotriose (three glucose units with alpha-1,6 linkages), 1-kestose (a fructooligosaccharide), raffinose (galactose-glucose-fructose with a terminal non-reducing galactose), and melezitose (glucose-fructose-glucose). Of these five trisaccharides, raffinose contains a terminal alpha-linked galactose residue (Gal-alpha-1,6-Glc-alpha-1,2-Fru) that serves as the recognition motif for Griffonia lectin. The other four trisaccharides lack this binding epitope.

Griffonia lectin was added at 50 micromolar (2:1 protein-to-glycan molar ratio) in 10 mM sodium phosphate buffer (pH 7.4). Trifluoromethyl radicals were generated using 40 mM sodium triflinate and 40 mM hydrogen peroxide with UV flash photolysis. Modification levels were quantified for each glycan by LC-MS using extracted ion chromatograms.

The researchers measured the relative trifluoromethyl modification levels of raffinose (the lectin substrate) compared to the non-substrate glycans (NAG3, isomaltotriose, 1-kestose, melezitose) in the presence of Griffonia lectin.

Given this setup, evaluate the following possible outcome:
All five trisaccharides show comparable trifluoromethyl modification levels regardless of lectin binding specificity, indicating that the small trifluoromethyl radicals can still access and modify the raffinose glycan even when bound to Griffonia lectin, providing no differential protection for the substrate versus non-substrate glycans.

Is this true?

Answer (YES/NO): NO